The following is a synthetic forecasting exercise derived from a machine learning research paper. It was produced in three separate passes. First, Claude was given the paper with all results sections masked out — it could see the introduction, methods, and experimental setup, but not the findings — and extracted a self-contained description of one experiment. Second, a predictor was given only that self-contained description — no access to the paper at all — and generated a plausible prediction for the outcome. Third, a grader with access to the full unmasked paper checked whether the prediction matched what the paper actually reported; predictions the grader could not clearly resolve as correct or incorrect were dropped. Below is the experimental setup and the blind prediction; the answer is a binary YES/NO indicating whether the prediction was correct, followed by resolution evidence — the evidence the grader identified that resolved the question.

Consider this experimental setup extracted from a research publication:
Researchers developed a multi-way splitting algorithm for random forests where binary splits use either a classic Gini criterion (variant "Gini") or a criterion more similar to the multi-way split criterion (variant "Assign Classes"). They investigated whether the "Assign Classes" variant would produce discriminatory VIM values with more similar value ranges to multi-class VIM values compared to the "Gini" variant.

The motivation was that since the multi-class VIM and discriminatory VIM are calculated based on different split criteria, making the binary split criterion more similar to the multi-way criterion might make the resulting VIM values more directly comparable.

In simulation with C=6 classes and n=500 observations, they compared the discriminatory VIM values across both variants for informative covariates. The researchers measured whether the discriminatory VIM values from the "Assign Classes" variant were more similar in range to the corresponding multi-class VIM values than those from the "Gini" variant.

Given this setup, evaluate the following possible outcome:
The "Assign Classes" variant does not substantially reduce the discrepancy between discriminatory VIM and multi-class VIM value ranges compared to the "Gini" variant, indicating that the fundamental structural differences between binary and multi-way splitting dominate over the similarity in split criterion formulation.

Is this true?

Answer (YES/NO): YES